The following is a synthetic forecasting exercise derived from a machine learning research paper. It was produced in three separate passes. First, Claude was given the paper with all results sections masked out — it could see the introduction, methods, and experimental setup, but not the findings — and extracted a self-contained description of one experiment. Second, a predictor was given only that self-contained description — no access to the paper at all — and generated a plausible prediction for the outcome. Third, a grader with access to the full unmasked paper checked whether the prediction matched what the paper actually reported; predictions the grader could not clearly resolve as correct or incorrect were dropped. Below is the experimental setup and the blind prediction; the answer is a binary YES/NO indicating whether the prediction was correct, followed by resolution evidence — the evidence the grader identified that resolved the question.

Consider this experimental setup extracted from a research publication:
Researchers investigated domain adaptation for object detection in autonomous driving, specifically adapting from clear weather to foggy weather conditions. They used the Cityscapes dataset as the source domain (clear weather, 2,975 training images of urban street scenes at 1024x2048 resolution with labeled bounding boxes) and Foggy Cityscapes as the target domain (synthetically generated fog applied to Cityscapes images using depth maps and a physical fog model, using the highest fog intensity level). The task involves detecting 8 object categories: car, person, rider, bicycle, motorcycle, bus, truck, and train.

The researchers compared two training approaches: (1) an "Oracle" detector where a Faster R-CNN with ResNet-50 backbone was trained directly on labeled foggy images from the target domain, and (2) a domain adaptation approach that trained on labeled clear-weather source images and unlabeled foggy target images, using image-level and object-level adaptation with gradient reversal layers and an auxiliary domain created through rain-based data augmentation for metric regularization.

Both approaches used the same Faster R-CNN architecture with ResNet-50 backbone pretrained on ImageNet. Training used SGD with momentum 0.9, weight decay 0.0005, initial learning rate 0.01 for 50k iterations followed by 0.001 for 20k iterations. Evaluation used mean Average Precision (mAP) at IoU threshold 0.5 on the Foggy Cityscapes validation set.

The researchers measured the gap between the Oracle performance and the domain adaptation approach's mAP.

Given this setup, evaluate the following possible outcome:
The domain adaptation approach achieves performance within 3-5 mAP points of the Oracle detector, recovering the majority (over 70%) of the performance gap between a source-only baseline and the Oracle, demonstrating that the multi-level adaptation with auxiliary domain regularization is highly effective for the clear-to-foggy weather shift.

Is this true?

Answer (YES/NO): YES